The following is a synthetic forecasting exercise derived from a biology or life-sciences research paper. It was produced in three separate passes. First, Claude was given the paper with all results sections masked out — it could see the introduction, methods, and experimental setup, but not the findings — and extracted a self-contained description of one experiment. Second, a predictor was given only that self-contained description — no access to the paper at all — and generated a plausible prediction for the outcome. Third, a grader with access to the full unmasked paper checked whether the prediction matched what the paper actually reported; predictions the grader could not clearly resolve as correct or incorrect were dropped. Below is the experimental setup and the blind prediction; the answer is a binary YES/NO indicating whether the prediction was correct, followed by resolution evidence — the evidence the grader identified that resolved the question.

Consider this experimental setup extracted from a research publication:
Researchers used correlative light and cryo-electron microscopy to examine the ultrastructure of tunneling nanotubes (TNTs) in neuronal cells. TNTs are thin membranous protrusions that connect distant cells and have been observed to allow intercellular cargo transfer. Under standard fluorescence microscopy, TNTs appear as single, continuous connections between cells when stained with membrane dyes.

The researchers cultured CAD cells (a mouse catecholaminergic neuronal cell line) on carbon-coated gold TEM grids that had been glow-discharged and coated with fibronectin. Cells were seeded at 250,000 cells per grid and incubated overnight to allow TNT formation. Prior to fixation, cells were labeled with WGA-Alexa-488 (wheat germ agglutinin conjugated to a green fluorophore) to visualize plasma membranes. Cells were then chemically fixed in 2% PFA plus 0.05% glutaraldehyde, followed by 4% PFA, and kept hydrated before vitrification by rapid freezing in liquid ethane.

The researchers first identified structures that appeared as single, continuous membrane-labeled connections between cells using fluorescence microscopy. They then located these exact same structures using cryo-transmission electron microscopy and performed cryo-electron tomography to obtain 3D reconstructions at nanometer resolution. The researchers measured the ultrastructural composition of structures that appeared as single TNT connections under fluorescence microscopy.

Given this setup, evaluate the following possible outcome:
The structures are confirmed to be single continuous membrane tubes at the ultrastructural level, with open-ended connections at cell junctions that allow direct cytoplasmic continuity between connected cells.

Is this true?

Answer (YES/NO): NO